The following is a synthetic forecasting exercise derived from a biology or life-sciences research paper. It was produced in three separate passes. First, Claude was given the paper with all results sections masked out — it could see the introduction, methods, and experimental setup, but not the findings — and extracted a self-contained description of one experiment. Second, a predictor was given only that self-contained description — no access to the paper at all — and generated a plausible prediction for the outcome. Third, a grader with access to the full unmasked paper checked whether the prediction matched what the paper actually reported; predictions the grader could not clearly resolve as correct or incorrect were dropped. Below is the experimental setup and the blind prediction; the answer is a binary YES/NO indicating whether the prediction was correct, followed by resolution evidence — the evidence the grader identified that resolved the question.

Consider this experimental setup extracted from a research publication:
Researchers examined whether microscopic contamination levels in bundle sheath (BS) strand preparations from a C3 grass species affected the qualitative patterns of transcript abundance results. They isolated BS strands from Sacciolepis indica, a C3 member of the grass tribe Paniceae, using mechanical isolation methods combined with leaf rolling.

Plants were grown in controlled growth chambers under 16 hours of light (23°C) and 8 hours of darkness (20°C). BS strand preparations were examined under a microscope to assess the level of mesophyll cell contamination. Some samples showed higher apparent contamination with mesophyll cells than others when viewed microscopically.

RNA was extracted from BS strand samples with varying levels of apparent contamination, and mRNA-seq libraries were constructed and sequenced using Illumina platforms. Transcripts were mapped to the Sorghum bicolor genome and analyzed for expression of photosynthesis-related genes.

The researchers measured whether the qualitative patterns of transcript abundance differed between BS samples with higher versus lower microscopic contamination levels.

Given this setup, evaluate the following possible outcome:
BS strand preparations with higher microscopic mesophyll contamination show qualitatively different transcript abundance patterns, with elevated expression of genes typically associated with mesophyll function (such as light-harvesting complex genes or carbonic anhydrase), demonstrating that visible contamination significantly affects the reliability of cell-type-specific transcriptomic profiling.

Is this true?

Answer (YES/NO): NO